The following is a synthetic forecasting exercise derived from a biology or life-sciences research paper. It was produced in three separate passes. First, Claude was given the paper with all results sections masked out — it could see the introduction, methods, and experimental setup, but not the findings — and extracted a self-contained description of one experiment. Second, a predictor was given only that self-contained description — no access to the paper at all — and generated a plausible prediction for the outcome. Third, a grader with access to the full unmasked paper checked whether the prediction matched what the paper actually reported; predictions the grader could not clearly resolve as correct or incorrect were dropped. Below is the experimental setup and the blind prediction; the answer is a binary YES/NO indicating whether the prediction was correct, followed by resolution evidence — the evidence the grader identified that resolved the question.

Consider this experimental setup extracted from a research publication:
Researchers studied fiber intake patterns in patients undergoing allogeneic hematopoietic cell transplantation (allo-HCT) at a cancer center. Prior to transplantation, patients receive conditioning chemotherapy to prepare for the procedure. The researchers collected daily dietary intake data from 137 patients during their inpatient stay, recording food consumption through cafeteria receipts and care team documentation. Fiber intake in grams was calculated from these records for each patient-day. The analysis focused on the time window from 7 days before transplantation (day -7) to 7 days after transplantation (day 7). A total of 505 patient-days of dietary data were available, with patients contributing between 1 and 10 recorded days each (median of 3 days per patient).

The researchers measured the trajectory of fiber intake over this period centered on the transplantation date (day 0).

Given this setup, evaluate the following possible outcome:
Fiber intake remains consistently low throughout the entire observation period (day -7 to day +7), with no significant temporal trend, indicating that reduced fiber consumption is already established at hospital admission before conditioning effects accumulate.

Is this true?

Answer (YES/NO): NO